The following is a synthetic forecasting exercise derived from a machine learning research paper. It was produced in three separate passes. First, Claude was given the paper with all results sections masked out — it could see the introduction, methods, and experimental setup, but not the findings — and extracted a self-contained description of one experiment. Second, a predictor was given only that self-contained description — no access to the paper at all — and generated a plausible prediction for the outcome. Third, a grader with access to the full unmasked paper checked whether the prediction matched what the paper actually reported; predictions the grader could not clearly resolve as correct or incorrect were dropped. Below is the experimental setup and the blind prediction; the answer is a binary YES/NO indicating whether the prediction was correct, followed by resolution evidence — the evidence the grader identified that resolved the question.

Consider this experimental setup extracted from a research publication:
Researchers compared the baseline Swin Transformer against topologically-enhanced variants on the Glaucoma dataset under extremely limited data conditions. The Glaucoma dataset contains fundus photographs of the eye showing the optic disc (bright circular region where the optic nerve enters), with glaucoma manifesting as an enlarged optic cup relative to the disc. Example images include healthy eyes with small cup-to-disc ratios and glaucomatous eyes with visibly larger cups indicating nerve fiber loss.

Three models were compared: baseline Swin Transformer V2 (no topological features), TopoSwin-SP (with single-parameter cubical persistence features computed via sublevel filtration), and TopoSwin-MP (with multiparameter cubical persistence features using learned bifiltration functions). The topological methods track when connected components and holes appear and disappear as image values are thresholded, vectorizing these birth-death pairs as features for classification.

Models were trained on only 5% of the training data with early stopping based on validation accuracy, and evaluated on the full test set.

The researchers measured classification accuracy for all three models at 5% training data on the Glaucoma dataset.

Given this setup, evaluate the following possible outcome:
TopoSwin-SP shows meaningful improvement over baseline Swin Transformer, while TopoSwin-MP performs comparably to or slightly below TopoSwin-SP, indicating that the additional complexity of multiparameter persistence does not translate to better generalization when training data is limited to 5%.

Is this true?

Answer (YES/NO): NO